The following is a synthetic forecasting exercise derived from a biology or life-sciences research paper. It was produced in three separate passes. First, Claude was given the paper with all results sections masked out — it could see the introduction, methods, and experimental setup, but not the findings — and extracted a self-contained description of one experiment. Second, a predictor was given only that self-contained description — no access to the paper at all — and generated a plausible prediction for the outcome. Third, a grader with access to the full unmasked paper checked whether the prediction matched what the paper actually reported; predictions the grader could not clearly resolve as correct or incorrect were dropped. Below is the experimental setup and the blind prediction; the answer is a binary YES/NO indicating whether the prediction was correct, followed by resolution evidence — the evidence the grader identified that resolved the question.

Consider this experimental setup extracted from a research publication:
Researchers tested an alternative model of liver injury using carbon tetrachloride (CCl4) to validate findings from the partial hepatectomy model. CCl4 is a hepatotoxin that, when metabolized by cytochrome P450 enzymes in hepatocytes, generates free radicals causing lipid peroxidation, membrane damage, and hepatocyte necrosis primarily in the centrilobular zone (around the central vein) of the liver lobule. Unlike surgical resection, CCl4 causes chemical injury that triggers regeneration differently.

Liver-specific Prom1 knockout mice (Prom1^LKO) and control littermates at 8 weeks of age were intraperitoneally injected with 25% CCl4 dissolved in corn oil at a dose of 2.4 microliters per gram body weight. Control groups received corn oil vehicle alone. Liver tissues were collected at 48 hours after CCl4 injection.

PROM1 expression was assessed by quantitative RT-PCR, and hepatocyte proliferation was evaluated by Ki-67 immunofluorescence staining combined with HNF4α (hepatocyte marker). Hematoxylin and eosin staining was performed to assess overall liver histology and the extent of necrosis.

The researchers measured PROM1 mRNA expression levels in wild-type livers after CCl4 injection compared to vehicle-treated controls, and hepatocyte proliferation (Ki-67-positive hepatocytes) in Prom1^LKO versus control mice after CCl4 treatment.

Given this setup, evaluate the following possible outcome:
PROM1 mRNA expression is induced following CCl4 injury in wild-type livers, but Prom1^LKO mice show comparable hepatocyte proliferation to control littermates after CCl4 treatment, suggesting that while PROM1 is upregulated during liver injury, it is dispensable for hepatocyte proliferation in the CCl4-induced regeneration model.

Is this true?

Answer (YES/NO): NO